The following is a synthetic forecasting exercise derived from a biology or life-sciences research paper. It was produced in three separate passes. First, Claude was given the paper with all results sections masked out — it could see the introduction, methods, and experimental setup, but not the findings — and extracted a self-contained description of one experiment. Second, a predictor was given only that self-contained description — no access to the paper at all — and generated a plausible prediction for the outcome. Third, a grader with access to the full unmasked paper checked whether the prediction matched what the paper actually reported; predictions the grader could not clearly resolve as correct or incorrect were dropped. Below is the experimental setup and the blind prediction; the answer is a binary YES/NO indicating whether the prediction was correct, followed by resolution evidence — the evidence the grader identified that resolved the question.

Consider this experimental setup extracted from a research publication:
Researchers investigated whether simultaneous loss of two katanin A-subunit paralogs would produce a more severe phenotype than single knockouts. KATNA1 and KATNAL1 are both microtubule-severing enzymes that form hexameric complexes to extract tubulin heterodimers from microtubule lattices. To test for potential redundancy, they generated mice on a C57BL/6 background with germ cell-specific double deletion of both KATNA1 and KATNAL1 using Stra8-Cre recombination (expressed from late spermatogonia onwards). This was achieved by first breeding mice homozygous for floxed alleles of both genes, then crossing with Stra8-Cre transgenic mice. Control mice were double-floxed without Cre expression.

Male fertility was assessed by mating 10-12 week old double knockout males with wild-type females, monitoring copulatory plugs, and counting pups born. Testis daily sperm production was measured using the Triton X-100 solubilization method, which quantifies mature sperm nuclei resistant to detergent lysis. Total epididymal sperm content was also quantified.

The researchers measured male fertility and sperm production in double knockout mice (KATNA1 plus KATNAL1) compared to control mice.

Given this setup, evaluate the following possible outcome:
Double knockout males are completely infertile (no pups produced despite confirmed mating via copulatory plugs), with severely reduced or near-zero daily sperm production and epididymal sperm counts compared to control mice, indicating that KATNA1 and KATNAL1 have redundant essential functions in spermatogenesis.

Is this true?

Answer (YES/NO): YES